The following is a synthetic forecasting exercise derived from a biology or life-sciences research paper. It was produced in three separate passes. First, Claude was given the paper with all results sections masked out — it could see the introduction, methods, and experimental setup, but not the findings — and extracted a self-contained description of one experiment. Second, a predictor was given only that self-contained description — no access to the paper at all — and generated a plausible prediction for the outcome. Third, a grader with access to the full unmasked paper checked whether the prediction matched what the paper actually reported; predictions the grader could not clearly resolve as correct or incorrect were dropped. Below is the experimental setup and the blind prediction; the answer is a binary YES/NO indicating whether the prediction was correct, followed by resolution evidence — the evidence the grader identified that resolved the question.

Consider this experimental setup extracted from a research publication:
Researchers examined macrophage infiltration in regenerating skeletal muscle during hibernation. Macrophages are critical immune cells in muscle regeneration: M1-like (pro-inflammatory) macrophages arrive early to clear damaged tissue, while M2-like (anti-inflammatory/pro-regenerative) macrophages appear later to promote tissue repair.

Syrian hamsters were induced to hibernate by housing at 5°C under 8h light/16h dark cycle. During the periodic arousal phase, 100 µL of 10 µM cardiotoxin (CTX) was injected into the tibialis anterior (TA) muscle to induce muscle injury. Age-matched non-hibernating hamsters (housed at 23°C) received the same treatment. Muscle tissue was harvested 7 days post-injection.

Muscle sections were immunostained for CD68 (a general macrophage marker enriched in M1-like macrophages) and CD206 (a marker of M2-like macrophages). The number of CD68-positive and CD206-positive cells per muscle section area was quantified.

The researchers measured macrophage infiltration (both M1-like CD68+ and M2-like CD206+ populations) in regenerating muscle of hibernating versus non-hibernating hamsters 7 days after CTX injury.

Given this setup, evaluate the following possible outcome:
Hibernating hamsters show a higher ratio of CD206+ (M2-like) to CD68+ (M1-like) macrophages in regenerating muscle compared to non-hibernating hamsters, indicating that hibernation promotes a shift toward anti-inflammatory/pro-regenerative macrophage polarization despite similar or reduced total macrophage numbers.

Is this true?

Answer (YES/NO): NO